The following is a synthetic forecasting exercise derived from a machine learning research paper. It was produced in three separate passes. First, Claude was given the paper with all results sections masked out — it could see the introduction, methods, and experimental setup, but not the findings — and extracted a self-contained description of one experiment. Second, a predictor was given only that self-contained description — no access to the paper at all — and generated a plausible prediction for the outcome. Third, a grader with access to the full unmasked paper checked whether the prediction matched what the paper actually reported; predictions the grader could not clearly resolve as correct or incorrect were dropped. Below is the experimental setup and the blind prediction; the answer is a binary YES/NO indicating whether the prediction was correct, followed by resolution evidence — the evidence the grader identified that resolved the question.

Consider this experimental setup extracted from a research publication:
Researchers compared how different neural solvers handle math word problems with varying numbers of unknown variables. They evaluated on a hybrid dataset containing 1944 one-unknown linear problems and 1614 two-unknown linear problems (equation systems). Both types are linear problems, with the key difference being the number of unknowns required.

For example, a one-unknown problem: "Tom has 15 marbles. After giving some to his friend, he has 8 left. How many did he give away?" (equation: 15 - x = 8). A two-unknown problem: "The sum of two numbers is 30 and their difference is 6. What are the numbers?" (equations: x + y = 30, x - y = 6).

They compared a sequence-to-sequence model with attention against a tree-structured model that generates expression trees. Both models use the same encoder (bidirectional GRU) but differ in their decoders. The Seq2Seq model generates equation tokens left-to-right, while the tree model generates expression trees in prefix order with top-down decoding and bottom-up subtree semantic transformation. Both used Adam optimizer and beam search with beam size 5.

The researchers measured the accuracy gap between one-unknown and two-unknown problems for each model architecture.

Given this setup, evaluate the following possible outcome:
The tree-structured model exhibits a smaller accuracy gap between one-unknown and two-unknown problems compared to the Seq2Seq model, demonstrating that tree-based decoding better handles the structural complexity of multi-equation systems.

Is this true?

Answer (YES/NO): NO